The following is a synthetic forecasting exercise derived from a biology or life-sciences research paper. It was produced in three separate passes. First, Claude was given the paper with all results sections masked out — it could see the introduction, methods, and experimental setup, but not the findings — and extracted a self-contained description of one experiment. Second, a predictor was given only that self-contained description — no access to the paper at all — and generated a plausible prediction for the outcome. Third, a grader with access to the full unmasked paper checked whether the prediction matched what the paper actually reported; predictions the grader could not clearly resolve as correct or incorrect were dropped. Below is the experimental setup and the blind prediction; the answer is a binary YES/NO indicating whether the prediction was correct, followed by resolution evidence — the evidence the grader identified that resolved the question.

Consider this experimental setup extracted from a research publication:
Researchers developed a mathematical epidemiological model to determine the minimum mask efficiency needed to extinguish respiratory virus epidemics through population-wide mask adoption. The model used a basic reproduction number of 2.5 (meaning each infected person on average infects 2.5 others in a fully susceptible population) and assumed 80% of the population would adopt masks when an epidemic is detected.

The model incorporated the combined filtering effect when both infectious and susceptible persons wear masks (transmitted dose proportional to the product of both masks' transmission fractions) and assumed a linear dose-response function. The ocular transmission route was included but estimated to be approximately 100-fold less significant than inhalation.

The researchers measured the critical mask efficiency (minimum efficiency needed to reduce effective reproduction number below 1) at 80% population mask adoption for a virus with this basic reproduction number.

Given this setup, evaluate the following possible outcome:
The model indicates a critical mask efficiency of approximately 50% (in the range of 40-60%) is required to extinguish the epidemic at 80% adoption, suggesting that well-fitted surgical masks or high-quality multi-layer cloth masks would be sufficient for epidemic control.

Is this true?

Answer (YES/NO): YES